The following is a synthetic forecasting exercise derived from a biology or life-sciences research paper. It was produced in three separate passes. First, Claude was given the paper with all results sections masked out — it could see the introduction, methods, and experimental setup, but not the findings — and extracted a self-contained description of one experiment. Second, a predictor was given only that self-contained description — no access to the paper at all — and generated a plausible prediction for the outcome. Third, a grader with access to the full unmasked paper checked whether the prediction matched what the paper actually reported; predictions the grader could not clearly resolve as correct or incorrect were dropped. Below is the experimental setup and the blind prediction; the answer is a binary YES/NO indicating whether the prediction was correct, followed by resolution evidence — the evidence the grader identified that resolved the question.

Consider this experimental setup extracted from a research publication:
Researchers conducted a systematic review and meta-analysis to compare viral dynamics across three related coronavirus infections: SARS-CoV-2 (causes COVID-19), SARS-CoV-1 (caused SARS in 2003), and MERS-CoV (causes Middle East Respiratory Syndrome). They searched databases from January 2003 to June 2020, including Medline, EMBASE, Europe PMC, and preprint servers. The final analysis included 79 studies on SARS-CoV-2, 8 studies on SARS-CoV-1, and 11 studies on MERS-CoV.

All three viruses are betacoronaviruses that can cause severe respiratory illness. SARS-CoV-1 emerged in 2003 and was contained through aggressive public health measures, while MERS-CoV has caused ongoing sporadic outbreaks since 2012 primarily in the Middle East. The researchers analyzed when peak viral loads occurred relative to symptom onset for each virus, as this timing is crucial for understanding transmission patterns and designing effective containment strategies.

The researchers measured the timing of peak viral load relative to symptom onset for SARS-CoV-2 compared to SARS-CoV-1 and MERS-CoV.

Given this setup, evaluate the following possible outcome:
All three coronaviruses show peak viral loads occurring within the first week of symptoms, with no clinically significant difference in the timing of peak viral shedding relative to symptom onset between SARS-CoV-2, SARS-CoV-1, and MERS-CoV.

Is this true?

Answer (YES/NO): NO